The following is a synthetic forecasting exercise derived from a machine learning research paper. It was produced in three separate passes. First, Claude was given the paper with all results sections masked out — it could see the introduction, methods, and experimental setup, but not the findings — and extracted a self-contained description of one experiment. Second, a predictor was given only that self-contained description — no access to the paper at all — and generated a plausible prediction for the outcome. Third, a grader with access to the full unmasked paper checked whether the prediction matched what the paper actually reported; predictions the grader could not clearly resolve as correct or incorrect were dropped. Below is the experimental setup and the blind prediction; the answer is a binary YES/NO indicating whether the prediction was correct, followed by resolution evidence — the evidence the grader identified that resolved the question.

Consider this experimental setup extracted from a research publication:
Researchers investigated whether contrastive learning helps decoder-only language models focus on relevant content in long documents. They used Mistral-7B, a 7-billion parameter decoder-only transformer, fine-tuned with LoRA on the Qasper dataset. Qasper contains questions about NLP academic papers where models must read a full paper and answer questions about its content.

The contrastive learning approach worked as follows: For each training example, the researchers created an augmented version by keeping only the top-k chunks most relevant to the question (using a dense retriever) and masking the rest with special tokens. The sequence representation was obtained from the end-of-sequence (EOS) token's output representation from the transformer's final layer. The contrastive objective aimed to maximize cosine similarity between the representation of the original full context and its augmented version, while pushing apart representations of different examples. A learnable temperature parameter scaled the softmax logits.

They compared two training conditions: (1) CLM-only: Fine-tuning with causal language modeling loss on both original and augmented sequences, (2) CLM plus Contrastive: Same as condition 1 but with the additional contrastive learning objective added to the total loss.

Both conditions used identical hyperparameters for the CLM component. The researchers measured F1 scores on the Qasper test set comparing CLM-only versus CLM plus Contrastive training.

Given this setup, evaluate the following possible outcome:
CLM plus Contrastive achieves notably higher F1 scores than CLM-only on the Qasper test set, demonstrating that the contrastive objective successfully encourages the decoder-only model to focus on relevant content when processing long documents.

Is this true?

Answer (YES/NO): NO